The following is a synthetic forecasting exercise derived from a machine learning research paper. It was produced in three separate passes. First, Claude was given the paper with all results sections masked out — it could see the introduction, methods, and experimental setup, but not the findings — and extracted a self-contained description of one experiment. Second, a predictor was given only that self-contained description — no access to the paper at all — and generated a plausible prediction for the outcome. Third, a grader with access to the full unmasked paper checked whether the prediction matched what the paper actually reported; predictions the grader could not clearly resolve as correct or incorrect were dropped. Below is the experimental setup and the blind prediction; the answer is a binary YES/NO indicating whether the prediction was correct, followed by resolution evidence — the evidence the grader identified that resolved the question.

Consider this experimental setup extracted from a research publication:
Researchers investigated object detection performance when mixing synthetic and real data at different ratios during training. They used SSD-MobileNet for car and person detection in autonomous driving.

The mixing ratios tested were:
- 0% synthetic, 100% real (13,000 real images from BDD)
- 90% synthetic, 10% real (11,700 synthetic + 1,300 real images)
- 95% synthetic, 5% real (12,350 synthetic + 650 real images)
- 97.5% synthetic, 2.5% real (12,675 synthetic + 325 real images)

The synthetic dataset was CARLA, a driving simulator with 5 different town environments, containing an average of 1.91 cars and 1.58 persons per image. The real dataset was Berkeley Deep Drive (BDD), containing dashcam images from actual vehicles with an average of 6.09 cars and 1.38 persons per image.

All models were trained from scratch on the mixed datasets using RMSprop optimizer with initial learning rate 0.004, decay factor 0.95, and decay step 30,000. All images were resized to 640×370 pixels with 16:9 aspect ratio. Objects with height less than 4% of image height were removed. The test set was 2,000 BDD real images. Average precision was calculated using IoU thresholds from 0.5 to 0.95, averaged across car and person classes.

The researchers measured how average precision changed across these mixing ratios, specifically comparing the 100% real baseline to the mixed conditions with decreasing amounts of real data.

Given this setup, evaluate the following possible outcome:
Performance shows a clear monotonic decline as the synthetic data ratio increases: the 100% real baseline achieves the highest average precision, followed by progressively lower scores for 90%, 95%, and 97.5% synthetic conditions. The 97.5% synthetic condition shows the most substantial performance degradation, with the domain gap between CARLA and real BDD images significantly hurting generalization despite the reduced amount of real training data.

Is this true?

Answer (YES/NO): YES